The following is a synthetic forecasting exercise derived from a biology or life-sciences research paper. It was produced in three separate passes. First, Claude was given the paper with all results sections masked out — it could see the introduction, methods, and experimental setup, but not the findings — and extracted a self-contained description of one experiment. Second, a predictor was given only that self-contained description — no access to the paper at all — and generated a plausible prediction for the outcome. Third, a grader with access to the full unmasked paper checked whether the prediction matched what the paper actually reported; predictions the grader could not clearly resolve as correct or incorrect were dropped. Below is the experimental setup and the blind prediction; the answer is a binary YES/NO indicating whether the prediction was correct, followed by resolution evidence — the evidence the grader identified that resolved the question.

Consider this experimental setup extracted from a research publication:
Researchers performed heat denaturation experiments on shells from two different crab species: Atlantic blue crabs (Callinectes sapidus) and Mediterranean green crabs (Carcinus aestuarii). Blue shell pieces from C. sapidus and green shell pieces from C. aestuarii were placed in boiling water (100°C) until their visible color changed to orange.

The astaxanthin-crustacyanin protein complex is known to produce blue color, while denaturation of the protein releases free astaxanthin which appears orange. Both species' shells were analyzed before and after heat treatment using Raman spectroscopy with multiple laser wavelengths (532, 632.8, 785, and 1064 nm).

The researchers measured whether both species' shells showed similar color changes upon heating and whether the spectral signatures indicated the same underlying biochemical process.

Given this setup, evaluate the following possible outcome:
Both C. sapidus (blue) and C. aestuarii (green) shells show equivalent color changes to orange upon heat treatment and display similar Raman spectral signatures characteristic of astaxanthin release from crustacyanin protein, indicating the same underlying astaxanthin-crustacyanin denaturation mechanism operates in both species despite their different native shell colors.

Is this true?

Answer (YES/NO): YES